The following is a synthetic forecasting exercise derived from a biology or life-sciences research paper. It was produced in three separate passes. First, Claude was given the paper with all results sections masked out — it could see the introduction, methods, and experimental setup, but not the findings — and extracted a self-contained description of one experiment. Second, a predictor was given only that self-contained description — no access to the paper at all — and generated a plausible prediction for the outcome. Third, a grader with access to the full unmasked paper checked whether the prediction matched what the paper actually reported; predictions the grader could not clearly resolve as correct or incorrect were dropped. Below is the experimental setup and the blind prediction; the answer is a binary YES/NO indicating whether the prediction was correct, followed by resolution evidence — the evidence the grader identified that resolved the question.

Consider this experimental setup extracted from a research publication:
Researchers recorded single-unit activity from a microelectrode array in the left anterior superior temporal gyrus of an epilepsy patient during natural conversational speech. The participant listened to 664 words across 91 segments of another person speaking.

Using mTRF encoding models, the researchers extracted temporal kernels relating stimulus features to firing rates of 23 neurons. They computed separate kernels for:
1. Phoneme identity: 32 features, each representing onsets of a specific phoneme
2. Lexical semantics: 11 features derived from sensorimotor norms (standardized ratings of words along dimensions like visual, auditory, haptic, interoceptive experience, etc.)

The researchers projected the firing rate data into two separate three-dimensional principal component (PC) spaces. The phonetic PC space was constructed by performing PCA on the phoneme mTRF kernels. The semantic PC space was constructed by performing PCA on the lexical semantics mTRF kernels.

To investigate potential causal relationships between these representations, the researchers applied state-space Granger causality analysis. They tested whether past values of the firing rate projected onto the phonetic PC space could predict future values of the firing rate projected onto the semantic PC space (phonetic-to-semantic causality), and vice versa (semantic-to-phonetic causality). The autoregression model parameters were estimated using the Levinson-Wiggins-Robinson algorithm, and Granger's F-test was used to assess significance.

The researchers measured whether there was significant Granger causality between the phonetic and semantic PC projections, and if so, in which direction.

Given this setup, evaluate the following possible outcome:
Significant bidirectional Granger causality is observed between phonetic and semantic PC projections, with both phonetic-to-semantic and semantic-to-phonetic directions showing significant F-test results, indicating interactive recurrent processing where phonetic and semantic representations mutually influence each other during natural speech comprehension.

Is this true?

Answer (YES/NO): YES